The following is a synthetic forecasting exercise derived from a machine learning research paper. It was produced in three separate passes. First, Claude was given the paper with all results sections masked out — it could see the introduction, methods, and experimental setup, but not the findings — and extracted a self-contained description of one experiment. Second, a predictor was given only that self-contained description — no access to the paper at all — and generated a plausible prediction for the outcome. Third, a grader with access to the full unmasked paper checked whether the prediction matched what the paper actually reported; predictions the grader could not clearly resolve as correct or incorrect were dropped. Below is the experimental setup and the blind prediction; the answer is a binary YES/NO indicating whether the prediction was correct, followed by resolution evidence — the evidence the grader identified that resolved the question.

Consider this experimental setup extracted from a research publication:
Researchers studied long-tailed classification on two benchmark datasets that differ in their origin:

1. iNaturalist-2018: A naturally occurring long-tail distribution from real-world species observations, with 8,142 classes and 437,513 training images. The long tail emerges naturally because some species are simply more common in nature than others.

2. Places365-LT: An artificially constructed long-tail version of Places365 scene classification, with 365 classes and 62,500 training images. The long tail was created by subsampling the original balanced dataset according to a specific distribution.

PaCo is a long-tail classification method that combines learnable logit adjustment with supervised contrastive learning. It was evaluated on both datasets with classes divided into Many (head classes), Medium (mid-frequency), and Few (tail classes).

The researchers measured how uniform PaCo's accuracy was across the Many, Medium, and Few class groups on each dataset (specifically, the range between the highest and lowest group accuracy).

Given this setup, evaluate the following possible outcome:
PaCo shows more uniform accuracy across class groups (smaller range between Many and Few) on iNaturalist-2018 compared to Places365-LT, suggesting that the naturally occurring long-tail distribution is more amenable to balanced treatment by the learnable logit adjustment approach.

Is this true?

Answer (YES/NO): YES